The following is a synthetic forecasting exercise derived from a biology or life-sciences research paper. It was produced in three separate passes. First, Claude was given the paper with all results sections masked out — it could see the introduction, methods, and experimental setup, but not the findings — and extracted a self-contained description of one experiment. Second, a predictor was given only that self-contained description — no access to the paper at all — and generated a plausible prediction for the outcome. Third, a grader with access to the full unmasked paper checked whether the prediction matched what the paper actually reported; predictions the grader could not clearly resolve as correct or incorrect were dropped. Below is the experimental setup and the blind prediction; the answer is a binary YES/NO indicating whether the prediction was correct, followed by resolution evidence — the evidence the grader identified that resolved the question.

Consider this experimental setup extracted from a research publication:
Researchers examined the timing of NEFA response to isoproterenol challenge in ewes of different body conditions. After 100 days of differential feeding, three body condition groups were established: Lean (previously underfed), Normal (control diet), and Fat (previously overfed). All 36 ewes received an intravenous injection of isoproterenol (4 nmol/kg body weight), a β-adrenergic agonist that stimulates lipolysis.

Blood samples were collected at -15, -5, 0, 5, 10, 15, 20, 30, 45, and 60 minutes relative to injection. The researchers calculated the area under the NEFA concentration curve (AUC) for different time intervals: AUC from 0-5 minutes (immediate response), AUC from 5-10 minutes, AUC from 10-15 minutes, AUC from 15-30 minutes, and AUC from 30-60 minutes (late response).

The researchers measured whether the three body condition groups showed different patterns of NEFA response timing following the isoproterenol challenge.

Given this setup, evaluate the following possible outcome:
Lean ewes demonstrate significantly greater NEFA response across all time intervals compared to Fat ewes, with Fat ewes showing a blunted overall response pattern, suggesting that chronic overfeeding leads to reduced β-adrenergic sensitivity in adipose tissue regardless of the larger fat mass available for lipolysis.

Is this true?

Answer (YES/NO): NO